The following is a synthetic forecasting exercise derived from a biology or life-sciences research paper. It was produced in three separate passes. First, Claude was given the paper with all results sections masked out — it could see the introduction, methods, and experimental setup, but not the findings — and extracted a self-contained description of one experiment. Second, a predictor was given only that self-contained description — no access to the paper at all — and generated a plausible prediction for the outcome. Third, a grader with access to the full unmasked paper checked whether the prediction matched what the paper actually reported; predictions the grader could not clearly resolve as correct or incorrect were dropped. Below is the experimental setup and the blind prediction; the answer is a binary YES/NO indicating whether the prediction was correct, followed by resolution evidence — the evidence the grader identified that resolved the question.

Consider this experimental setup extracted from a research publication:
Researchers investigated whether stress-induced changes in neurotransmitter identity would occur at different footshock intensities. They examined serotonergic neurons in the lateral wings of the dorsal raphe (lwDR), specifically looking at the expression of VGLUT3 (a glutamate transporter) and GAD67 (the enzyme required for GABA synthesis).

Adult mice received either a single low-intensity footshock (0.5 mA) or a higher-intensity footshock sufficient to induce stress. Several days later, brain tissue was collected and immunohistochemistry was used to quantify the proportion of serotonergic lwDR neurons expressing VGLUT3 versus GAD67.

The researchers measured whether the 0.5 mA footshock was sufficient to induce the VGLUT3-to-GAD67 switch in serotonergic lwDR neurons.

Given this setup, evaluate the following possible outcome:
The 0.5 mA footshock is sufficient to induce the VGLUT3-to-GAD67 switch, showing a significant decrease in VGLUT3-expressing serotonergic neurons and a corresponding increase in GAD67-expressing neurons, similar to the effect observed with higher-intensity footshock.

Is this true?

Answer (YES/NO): NO